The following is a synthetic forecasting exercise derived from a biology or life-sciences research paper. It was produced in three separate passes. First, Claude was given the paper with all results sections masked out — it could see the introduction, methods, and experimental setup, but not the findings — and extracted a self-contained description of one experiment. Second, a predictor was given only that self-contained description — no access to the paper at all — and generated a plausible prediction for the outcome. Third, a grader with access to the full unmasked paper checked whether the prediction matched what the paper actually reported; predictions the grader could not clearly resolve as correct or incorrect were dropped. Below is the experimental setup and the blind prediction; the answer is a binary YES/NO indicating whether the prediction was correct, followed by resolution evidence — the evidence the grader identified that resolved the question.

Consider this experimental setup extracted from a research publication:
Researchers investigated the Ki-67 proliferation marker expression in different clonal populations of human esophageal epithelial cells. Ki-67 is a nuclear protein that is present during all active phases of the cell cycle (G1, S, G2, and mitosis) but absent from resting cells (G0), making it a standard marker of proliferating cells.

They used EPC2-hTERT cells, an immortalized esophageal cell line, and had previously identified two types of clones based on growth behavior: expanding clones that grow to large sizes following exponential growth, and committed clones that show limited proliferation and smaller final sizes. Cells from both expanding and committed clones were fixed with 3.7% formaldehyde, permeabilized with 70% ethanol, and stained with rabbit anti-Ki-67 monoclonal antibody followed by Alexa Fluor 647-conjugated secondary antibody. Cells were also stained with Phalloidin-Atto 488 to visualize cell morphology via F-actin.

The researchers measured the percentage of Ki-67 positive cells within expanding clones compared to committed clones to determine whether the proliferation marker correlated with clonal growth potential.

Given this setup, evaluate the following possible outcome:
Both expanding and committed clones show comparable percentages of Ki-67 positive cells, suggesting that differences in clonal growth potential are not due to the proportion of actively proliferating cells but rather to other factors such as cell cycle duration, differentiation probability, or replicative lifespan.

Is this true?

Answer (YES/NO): NO